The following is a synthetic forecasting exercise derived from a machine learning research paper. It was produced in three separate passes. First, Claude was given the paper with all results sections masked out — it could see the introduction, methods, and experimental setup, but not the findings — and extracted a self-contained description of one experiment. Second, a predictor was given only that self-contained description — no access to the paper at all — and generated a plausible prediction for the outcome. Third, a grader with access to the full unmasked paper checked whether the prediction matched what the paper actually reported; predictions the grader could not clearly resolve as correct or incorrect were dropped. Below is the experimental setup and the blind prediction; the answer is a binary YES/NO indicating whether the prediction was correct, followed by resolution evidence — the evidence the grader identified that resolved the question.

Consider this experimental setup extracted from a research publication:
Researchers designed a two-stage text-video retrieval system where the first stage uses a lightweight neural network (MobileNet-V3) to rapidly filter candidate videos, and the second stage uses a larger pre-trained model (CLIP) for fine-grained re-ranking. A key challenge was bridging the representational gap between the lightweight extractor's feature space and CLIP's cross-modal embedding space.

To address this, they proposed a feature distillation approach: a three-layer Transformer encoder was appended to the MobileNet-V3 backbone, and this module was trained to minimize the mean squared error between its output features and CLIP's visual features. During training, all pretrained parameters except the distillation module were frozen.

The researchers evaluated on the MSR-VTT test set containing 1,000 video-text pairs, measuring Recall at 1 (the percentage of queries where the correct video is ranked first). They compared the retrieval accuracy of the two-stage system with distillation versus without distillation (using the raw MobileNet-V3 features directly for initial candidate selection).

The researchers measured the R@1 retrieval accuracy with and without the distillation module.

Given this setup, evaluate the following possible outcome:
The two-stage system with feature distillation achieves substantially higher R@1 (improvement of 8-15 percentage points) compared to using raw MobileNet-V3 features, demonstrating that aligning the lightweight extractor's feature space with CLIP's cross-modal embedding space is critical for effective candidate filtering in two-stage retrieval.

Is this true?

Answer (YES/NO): NO